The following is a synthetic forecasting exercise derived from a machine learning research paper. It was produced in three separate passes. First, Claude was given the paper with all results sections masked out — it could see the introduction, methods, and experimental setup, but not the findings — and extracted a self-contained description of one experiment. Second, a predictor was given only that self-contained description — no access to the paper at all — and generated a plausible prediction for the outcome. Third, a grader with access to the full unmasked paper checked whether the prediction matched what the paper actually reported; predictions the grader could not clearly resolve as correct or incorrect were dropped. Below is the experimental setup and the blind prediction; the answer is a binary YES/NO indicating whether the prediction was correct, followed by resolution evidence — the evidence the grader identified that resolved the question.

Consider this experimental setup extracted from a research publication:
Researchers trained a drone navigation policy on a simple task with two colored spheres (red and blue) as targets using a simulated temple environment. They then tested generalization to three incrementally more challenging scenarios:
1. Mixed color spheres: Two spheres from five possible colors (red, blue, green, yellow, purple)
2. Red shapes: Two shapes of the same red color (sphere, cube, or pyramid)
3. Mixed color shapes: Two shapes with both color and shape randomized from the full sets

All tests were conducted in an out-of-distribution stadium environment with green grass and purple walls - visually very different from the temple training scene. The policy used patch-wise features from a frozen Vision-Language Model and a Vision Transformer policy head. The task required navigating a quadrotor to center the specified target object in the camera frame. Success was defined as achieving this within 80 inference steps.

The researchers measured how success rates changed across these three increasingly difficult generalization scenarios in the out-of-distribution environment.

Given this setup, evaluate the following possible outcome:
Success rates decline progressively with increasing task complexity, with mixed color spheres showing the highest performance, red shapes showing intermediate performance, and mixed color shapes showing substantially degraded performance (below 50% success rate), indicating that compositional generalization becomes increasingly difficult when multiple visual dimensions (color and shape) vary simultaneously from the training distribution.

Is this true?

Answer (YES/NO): NO